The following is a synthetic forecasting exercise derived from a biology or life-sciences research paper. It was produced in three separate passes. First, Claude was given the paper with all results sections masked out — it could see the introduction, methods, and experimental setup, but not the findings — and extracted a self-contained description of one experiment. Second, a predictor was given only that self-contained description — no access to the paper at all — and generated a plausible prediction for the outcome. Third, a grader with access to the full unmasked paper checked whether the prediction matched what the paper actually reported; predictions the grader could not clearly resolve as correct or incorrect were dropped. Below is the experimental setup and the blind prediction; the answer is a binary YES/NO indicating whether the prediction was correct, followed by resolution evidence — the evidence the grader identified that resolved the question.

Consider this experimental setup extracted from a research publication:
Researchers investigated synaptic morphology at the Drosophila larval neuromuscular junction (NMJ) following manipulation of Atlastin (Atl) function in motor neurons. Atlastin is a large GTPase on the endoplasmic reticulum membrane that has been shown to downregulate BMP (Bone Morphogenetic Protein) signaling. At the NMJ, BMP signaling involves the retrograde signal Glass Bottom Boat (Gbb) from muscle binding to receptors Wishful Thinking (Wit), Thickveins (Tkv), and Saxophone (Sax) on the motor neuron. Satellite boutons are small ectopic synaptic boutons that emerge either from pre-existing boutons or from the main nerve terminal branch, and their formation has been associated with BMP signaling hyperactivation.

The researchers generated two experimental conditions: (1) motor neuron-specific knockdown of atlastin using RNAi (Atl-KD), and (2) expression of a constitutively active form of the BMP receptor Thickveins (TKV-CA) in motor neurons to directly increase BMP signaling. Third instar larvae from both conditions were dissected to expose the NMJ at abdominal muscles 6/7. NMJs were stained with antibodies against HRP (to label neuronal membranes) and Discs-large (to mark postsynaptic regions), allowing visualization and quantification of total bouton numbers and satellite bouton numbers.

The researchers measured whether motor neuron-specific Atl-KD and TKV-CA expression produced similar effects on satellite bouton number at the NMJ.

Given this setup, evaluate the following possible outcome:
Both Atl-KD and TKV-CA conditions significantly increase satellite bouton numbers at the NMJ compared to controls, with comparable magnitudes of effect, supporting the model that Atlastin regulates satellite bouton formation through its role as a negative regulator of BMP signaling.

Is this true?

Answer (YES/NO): YES